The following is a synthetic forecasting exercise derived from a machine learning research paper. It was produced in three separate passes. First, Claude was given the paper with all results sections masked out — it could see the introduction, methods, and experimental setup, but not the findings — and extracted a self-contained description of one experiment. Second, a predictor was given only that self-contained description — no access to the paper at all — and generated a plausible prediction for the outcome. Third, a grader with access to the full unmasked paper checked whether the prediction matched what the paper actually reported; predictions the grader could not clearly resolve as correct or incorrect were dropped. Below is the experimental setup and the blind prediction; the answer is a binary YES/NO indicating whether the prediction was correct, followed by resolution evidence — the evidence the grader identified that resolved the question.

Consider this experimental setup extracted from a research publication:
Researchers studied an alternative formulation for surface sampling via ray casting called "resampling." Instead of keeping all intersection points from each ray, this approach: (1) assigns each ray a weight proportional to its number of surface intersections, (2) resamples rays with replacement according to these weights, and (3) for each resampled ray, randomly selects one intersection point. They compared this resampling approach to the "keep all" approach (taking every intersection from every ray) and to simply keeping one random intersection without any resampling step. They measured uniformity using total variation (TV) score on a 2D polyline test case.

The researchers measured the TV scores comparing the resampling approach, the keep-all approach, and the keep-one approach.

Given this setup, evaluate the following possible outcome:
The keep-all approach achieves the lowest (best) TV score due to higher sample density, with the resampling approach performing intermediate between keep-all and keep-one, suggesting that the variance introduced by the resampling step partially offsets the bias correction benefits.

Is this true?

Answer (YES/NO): NO